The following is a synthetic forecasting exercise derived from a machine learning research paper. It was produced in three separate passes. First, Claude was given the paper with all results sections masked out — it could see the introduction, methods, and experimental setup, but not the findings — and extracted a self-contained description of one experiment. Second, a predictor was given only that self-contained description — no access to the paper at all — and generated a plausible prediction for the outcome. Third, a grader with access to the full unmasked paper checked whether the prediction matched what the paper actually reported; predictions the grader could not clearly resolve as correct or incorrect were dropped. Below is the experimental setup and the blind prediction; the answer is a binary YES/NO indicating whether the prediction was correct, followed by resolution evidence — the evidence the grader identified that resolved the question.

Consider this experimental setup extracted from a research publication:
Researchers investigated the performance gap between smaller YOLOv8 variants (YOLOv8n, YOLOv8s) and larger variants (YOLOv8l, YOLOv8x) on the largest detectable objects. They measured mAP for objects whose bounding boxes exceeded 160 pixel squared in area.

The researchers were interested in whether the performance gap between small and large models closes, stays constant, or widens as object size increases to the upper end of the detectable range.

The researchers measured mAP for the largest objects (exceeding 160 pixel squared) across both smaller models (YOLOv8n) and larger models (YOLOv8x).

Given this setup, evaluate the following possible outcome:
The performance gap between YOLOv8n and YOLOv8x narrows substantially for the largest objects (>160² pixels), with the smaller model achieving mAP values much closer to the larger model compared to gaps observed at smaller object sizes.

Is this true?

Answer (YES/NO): NO